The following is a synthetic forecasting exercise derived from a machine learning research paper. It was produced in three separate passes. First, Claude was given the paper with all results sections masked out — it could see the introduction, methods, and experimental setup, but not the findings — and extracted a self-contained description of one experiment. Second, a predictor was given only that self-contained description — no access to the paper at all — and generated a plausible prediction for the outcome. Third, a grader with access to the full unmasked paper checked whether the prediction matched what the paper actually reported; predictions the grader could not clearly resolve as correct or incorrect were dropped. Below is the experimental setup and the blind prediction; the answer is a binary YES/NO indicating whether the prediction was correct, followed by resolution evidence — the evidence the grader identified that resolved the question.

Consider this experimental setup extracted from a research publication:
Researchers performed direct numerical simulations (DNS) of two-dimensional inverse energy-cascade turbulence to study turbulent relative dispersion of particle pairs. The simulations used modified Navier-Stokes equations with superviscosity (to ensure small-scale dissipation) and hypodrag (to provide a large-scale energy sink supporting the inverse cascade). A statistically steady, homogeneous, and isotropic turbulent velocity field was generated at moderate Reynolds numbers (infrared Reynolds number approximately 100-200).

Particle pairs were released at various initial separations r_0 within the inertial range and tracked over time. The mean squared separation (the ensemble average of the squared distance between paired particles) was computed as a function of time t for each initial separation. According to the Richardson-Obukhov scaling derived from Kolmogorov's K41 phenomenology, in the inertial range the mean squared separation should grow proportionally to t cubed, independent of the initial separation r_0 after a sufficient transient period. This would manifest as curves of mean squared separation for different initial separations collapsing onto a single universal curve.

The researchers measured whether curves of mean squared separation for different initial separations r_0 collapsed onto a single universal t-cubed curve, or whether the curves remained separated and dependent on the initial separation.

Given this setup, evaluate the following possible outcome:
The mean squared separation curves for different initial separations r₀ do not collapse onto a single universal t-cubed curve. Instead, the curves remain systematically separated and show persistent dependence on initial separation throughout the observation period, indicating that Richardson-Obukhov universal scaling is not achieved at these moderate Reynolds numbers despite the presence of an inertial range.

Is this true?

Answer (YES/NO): YES